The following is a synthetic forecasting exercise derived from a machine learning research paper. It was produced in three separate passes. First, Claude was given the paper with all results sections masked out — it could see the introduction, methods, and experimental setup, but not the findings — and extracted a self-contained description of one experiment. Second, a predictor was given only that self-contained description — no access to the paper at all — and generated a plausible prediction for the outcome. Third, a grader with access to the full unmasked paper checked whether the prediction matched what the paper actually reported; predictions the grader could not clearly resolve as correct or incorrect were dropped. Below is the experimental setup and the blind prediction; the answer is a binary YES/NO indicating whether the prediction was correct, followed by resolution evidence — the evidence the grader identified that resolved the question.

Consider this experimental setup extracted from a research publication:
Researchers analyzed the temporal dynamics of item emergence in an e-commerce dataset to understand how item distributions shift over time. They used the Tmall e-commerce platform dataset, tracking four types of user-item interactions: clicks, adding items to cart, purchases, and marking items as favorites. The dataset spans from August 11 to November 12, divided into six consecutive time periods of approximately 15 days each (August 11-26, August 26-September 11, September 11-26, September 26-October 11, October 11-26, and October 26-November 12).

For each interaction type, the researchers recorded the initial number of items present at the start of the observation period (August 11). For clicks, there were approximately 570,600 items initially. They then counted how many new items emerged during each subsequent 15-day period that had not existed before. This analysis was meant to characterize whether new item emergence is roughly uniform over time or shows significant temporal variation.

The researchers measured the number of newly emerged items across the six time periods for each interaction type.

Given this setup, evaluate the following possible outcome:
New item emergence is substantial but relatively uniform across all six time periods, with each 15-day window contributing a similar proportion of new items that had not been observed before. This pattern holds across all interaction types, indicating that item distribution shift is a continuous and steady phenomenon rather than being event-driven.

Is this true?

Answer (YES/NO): NO